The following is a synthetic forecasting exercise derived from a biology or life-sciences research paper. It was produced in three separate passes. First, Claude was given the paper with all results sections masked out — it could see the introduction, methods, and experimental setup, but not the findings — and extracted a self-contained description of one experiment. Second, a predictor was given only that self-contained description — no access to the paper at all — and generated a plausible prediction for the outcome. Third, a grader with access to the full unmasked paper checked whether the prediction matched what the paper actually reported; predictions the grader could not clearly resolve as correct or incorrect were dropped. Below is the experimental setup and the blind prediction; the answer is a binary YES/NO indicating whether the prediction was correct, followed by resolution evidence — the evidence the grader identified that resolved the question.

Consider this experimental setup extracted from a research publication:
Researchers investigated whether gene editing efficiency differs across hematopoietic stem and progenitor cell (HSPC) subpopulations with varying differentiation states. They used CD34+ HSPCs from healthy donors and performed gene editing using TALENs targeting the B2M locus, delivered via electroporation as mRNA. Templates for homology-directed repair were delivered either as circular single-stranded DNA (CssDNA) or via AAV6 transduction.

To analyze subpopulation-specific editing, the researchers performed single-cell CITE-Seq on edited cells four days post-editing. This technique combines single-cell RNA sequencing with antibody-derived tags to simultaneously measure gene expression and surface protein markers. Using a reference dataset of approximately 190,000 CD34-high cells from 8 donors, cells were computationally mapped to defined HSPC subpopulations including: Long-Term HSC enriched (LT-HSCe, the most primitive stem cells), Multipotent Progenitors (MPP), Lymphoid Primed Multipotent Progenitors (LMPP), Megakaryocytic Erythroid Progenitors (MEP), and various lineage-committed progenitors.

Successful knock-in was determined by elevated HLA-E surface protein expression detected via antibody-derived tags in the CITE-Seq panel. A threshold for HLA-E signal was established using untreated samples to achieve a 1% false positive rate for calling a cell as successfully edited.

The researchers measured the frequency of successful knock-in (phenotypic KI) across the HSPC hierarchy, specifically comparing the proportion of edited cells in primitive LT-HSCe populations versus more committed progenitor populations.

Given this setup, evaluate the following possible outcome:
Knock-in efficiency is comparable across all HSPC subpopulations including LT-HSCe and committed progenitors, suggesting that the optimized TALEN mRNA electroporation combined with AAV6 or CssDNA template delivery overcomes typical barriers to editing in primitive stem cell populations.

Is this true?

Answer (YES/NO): NO